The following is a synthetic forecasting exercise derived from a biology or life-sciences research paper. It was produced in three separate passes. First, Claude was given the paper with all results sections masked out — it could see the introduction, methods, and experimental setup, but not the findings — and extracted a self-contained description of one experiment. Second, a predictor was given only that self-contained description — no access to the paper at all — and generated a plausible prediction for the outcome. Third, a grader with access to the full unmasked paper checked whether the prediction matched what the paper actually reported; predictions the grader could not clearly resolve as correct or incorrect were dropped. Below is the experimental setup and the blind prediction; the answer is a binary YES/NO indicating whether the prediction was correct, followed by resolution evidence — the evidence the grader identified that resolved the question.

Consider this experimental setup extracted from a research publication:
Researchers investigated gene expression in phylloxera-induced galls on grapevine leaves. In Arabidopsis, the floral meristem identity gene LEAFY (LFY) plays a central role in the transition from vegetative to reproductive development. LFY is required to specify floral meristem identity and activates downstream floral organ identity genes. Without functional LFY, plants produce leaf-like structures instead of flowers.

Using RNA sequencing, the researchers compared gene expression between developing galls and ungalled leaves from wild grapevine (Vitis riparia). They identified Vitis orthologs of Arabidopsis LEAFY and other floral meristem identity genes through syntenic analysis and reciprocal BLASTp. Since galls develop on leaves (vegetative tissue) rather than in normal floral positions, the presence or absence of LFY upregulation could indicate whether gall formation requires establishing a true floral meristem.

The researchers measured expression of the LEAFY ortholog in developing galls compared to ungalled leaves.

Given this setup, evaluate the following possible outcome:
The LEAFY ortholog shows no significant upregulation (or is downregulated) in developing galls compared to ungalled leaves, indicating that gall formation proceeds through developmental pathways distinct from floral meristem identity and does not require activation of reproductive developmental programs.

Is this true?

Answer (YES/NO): NO